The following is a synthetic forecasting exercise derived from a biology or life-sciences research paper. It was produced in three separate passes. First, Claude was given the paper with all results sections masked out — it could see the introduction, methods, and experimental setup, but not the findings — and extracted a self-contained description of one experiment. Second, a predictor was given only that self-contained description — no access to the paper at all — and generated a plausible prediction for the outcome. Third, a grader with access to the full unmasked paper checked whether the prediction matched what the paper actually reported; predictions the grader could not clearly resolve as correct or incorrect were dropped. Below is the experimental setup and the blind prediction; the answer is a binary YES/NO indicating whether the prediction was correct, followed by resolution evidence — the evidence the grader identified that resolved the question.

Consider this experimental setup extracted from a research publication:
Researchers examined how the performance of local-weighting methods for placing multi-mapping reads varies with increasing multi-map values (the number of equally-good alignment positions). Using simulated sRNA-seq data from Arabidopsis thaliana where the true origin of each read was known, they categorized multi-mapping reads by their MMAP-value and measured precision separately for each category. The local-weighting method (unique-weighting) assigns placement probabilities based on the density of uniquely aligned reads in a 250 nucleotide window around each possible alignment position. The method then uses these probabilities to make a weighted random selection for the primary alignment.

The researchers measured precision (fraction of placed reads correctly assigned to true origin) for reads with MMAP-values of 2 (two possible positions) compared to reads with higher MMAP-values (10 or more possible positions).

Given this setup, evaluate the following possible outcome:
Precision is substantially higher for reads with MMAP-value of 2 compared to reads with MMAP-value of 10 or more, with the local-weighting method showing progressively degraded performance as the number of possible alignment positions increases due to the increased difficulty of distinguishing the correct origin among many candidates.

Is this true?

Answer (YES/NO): YES